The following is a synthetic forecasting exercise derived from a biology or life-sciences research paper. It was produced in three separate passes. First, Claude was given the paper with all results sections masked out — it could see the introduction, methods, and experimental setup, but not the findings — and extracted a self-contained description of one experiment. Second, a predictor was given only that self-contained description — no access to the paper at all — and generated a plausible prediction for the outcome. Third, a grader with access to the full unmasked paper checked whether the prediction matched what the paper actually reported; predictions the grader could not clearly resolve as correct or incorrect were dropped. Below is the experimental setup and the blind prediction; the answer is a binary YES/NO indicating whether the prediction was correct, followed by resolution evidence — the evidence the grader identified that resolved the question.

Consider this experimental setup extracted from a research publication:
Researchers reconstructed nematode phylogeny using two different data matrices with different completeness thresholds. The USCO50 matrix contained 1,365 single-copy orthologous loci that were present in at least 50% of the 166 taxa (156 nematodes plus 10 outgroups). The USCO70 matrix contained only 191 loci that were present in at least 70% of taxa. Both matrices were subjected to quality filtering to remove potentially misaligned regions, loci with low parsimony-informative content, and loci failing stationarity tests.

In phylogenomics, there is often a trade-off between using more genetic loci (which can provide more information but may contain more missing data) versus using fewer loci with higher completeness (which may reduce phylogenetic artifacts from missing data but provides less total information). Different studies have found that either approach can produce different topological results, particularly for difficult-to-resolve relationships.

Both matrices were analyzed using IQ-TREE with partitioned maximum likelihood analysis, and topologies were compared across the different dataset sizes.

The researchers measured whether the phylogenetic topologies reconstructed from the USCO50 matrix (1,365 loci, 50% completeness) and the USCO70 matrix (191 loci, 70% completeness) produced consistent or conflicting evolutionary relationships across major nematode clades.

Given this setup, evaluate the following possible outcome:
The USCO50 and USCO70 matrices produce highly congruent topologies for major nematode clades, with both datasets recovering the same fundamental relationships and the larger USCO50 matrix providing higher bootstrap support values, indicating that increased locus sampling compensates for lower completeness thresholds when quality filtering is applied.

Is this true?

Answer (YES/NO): YES